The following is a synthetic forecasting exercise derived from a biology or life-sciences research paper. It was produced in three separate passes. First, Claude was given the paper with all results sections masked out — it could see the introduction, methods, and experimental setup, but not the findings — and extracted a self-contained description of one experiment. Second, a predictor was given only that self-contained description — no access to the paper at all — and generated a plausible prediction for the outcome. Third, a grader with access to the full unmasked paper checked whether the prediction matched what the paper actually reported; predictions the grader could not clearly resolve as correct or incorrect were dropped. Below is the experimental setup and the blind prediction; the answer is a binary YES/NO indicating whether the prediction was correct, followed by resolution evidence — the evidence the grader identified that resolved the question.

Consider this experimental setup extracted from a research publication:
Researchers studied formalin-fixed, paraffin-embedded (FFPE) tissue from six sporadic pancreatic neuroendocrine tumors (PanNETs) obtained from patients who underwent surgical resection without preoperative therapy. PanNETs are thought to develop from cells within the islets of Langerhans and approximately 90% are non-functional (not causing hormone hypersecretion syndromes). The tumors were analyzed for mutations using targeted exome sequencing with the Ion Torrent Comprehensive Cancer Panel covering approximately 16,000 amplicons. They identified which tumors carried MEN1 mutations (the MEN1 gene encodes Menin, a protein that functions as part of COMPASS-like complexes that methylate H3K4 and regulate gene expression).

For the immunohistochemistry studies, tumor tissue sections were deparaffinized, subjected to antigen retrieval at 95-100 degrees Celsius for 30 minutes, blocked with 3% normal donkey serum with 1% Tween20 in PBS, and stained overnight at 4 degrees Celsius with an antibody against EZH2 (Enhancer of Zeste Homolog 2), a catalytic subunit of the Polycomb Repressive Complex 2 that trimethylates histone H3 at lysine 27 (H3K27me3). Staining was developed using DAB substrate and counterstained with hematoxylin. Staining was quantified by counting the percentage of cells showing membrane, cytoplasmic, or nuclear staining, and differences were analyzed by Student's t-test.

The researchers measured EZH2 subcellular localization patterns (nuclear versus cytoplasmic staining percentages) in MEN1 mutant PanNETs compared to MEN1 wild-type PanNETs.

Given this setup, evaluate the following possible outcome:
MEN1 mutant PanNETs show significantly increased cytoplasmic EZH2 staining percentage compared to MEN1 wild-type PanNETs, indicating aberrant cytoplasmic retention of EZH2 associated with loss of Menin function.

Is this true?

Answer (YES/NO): YES